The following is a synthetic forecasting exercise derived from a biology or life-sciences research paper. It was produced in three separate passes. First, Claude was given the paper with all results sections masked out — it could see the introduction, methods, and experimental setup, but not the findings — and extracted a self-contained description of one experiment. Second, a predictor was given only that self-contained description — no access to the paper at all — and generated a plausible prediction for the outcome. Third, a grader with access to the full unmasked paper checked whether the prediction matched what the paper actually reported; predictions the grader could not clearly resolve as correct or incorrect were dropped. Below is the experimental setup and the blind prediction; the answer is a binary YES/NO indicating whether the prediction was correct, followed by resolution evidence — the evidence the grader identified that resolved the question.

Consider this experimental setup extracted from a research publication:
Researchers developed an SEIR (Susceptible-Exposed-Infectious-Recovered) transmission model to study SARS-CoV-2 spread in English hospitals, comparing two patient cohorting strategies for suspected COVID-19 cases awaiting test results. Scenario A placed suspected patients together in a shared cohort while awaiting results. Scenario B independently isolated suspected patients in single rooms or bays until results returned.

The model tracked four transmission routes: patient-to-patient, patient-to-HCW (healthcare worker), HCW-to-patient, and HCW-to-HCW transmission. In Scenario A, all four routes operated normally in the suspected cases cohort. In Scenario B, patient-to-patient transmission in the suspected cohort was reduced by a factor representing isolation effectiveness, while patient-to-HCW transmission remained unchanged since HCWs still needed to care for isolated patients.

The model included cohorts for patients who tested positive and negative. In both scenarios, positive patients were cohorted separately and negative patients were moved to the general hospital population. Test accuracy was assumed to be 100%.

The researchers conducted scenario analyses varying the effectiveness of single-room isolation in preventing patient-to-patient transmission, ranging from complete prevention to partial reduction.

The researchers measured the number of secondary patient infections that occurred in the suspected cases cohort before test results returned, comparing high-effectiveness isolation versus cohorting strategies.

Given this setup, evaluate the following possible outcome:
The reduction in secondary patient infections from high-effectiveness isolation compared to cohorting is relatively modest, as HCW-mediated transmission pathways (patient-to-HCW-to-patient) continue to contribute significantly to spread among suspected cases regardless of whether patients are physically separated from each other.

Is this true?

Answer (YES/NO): NO